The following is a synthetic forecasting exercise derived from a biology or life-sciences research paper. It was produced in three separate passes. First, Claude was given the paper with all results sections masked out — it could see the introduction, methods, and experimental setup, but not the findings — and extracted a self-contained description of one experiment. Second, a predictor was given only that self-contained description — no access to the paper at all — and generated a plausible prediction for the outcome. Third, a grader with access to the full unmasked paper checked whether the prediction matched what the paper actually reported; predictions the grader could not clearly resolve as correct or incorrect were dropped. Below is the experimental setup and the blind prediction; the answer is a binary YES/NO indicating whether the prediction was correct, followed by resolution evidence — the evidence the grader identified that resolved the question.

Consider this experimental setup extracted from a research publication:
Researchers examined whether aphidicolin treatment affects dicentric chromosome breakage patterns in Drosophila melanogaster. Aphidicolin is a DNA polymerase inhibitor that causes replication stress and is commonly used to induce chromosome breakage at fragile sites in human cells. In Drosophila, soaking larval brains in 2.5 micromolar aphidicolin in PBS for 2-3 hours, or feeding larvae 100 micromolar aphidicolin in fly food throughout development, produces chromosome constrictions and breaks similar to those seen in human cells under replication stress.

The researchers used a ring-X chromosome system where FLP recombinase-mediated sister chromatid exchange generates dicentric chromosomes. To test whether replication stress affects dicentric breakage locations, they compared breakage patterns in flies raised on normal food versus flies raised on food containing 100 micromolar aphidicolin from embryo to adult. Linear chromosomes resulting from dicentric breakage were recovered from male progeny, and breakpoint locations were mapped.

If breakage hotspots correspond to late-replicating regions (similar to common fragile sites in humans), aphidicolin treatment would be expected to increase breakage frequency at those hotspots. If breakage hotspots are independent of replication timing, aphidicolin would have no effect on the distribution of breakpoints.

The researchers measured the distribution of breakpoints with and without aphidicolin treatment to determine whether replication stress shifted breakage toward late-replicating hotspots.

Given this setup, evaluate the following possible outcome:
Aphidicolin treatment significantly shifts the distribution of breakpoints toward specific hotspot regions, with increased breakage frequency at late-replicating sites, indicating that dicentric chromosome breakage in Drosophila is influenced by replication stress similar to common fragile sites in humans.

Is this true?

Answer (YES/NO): NO